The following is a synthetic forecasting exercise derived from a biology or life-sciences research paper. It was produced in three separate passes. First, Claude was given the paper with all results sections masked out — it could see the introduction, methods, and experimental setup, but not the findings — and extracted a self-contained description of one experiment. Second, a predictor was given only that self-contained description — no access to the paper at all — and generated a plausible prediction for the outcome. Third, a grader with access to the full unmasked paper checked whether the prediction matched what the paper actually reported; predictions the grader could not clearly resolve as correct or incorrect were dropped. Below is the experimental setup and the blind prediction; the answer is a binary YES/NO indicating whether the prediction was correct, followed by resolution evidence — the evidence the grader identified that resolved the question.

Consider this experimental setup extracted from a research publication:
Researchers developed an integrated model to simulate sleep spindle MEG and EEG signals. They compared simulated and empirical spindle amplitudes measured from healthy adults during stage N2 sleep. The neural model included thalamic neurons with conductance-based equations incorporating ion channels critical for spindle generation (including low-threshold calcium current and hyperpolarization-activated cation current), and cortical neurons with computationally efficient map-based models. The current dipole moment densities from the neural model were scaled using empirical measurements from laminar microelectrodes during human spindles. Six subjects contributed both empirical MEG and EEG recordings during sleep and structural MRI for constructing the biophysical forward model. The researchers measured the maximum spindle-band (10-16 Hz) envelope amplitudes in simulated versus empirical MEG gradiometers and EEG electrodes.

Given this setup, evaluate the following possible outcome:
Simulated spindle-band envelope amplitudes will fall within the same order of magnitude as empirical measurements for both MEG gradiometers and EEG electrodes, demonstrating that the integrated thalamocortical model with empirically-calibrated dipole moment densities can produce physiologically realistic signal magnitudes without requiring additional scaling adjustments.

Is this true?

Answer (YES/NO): YES